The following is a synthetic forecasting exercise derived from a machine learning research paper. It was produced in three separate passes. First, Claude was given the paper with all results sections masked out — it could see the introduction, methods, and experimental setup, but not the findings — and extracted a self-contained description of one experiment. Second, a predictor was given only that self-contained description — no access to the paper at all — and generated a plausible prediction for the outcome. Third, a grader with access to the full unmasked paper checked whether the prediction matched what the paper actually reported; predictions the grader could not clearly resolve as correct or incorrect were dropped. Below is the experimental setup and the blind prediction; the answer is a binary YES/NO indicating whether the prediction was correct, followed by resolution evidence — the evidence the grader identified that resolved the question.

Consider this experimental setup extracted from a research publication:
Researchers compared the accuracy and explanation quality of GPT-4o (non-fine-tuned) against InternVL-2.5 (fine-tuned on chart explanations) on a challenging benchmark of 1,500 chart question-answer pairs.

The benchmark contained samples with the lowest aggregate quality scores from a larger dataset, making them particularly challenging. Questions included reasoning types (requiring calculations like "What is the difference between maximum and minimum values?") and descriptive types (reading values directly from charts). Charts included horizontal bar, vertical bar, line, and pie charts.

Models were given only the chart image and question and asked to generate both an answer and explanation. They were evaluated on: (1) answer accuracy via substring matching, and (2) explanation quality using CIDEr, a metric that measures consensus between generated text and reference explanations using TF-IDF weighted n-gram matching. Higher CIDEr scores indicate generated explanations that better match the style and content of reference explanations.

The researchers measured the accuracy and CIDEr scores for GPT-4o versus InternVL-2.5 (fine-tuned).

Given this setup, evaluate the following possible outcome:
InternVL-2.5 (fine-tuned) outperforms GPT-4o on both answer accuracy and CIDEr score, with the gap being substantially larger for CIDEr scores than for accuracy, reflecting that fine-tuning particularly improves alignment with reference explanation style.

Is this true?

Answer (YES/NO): NO